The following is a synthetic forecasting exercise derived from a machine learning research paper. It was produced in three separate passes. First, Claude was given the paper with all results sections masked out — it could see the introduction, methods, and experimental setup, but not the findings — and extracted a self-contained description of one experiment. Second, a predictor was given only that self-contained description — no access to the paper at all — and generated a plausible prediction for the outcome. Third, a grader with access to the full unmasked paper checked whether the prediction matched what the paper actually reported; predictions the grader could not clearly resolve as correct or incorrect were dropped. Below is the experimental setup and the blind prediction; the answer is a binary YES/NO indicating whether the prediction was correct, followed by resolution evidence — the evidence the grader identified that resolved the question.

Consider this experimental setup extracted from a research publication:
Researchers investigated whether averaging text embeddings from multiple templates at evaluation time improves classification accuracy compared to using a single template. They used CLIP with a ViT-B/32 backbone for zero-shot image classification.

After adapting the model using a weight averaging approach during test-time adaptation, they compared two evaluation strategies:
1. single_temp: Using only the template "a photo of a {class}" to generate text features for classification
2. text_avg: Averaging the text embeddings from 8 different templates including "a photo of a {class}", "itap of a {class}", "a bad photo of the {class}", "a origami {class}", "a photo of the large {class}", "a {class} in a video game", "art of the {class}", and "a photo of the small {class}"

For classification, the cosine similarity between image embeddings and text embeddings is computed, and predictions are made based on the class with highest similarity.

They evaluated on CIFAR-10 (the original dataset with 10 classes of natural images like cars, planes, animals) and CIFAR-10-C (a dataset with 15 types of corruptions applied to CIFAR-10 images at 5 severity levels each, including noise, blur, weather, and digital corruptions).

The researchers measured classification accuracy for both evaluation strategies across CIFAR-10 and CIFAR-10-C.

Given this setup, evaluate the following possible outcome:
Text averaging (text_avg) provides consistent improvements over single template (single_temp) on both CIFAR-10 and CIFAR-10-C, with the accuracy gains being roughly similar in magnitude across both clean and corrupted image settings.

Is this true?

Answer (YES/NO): NO